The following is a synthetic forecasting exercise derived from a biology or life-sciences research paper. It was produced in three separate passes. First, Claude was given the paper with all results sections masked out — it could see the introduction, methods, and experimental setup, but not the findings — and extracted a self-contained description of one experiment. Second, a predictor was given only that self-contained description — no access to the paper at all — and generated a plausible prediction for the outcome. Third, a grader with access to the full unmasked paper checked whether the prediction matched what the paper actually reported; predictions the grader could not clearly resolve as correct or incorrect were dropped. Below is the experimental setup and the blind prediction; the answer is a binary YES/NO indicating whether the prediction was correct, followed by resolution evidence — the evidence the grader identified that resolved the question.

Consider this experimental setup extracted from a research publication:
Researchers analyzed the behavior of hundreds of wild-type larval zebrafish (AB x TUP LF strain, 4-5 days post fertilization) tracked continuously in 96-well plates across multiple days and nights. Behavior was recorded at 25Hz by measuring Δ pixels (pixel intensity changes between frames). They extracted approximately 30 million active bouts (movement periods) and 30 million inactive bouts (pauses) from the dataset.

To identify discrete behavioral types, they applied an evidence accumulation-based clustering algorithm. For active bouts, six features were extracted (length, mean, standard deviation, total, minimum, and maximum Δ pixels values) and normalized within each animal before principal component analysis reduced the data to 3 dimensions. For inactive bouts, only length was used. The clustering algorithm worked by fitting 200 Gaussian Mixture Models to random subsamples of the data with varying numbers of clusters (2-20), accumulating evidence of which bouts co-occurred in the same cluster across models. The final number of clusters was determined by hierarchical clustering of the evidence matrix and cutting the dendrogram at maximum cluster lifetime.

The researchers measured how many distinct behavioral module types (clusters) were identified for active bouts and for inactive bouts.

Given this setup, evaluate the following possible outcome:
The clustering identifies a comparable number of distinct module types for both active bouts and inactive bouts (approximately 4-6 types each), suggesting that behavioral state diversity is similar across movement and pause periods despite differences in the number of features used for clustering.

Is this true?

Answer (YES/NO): YES